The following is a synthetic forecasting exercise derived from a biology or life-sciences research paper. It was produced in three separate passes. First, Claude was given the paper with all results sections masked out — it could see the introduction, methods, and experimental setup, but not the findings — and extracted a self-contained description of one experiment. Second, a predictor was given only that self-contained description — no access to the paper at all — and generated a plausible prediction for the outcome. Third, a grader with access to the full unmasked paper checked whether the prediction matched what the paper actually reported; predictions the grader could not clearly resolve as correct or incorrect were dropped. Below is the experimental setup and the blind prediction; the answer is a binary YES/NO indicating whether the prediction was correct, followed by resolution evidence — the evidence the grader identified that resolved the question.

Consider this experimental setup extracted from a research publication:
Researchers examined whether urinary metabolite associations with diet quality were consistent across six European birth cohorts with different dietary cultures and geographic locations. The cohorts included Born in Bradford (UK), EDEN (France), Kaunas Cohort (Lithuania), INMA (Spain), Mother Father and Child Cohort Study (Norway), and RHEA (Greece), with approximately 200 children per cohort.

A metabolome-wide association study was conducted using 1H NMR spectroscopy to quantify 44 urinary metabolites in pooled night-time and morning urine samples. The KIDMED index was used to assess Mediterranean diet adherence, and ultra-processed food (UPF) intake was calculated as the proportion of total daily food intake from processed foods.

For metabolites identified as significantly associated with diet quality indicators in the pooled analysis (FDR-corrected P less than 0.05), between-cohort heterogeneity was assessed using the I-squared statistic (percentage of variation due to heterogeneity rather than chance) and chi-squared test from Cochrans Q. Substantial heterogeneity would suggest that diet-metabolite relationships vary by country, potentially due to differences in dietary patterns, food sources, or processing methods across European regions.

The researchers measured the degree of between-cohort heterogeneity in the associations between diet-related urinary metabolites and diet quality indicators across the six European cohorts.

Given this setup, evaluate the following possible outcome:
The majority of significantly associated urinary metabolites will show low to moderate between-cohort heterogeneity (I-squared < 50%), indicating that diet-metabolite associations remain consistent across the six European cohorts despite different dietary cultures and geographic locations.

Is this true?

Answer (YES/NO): YES